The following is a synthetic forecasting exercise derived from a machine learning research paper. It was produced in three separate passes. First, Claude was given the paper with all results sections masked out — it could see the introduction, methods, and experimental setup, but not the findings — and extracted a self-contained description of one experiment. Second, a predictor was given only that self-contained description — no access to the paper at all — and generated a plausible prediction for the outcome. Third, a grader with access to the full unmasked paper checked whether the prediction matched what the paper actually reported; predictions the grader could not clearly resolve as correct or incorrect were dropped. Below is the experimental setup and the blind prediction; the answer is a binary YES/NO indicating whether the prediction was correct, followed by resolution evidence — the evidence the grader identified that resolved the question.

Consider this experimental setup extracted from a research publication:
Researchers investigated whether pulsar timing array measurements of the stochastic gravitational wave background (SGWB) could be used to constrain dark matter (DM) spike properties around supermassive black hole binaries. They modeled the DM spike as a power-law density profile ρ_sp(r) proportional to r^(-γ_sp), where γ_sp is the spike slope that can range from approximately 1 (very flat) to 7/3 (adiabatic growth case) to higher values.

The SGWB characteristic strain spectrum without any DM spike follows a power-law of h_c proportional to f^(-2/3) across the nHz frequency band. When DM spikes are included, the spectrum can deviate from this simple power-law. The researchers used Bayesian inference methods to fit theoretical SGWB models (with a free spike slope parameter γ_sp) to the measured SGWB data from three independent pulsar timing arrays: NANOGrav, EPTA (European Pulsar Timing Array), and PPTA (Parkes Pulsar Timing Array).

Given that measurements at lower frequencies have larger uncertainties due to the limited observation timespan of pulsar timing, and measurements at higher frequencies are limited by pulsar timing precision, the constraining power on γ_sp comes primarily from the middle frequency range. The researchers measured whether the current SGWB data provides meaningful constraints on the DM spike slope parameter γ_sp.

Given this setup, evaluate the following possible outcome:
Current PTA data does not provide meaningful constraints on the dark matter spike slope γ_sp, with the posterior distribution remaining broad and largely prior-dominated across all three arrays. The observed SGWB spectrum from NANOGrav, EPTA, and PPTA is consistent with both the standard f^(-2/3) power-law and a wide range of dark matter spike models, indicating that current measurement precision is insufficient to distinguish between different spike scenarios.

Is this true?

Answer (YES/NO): NO